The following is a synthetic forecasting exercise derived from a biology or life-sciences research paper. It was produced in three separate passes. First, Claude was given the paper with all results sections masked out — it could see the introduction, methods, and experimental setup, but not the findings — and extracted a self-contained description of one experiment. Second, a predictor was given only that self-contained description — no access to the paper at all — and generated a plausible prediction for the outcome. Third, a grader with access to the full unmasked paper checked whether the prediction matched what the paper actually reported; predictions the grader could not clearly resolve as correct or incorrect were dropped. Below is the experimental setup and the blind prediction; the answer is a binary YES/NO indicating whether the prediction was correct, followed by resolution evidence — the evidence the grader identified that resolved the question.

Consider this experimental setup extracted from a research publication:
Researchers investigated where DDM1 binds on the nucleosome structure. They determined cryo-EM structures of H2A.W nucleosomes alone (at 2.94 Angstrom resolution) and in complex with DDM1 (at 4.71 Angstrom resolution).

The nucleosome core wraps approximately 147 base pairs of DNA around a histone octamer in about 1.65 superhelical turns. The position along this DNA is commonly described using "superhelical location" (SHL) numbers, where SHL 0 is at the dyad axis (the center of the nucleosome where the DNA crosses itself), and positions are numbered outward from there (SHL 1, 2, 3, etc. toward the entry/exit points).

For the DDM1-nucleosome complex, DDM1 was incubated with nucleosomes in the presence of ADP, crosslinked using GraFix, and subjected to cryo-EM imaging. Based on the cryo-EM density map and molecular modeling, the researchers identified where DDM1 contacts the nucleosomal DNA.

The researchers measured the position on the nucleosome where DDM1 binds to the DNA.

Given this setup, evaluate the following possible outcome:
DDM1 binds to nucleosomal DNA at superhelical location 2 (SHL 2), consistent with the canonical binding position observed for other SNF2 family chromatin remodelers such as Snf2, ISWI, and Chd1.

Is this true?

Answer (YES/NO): YES